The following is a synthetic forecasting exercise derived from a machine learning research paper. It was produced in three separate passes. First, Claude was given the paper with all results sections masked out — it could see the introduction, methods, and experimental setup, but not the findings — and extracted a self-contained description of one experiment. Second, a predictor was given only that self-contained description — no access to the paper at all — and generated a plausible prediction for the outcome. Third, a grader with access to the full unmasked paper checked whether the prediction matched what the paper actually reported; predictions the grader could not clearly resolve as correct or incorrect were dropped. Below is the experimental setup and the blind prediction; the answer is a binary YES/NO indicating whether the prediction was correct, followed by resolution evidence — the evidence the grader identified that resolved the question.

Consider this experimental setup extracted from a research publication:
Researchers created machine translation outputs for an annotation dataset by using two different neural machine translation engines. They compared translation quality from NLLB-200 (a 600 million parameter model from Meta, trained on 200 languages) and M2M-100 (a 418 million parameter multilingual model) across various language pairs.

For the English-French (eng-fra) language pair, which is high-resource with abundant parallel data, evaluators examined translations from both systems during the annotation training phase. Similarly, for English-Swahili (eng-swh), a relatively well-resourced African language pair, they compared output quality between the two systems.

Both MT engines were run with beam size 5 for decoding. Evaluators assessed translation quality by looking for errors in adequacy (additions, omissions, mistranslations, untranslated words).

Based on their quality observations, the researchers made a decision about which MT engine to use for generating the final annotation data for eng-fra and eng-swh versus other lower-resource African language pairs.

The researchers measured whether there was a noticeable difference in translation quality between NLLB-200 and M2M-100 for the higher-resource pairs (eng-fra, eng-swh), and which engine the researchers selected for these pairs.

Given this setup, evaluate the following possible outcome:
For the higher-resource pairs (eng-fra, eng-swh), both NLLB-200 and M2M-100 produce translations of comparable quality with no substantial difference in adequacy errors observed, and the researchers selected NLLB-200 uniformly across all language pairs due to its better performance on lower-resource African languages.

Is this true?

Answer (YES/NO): NO